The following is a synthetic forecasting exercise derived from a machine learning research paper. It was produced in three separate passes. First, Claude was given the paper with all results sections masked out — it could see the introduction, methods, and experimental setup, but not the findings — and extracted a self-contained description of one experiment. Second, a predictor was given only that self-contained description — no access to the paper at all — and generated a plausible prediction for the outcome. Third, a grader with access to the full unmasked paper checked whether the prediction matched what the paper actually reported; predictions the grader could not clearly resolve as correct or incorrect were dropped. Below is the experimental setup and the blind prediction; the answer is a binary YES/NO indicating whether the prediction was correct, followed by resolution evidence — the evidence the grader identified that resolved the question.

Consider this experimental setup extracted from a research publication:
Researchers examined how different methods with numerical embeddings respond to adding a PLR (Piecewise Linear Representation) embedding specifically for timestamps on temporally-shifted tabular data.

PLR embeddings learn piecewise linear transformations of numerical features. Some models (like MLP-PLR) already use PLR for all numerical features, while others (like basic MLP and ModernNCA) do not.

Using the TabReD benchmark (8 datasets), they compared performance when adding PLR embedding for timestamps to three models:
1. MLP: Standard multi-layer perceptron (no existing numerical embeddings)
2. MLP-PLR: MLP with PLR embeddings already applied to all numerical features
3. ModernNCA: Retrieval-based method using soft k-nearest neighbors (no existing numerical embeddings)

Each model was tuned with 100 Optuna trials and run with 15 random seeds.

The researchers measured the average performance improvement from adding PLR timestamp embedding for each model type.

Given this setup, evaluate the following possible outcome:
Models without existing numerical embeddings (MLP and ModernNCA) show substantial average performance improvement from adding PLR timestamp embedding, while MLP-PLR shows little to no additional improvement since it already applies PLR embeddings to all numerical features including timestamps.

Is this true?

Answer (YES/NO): NO